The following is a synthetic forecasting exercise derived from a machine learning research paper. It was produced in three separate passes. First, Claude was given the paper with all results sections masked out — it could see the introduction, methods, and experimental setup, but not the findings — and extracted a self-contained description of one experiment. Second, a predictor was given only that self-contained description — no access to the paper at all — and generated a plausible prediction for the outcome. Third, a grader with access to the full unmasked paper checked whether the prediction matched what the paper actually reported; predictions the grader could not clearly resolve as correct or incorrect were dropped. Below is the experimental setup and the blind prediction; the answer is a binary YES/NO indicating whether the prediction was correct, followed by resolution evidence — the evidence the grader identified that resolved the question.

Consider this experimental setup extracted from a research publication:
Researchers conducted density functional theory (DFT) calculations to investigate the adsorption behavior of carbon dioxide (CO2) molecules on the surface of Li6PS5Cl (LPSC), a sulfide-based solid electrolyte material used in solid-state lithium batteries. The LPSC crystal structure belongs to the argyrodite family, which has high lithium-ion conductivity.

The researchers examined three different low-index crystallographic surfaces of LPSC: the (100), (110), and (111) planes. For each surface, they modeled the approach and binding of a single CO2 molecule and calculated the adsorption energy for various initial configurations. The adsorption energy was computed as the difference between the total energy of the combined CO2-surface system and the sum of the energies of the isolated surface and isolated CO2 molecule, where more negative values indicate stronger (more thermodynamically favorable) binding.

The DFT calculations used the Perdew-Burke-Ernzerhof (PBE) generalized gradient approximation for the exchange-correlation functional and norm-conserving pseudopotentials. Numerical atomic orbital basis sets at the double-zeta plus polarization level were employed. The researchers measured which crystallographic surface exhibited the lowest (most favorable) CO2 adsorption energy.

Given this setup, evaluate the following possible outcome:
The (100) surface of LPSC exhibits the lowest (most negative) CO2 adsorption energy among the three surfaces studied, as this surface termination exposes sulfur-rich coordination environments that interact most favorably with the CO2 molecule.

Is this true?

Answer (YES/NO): YES